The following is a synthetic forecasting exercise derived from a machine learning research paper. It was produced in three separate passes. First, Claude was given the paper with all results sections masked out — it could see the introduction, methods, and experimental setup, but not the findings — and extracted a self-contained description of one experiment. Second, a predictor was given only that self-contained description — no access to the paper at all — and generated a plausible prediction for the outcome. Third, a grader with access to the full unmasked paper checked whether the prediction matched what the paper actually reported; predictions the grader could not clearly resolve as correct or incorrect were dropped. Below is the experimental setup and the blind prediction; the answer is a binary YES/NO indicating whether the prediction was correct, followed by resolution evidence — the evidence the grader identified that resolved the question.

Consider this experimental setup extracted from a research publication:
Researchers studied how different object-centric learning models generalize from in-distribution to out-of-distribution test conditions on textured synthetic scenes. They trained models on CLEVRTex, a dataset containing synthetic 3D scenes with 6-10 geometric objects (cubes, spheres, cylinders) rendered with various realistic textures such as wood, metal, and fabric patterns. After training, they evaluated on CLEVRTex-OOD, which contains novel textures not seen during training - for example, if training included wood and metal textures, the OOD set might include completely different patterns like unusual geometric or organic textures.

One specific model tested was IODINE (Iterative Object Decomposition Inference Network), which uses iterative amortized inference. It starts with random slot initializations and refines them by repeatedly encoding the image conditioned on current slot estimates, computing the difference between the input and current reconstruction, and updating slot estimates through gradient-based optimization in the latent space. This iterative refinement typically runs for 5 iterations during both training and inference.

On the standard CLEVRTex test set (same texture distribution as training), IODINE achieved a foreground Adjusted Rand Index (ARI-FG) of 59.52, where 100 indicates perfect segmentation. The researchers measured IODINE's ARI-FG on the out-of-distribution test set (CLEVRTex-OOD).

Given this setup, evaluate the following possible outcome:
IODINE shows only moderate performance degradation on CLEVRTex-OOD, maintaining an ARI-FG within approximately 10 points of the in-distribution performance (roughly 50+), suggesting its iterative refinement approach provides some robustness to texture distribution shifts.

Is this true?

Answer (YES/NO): YES